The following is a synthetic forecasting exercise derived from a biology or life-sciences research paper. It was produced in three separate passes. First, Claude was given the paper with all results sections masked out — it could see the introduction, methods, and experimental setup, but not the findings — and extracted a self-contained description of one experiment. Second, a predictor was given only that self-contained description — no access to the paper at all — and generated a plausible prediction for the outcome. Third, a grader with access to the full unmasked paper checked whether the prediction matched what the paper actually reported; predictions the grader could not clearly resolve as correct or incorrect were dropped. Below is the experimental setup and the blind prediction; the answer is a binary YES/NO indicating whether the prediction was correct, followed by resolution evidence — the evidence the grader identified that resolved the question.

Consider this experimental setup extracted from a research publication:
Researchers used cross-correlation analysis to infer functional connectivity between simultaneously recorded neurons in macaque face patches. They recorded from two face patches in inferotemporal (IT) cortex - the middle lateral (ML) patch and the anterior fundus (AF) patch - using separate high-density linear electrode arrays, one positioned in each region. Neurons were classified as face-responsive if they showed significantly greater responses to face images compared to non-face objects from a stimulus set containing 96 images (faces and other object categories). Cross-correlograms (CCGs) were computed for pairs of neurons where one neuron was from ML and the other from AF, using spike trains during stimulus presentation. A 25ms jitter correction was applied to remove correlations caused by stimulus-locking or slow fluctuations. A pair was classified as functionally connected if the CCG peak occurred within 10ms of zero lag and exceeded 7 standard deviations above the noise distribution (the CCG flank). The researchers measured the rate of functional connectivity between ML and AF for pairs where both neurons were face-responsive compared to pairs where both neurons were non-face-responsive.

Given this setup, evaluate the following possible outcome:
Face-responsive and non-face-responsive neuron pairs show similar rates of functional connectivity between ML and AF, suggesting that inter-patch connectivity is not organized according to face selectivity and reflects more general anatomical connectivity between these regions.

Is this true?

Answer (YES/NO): NO